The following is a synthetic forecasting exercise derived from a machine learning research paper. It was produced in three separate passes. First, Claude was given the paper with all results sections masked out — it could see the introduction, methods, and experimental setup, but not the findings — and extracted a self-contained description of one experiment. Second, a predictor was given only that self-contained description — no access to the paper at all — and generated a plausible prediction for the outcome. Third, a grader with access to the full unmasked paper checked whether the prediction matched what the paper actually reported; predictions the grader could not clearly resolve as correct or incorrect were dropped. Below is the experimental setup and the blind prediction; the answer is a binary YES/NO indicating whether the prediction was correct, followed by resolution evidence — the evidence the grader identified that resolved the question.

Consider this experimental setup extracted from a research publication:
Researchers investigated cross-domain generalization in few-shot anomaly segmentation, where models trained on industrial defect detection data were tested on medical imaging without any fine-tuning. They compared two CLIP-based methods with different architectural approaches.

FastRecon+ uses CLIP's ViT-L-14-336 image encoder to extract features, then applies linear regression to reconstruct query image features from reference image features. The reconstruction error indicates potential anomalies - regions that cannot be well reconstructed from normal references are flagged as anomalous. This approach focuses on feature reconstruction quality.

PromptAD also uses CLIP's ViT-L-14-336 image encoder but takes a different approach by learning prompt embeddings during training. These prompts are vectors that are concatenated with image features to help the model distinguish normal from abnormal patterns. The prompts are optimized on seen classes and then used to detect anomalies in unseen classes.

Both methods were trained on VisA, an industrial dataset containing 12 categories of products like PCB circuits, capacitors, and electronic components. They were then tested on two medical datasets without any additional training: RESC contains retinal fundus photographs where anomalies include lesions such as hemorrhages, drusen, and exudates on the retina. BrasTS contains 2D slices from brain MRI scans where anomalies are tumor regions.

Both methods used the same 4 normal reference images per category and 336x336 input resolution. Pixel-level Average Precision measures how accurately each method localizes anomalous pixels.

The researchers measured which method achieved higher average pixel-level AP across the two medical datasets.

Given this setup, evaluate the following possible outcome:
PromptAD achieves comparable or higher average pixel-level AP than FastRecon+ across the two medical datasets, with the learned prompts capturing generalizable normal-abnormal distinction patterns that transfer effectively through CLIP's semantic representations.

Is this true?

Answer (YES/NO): YES